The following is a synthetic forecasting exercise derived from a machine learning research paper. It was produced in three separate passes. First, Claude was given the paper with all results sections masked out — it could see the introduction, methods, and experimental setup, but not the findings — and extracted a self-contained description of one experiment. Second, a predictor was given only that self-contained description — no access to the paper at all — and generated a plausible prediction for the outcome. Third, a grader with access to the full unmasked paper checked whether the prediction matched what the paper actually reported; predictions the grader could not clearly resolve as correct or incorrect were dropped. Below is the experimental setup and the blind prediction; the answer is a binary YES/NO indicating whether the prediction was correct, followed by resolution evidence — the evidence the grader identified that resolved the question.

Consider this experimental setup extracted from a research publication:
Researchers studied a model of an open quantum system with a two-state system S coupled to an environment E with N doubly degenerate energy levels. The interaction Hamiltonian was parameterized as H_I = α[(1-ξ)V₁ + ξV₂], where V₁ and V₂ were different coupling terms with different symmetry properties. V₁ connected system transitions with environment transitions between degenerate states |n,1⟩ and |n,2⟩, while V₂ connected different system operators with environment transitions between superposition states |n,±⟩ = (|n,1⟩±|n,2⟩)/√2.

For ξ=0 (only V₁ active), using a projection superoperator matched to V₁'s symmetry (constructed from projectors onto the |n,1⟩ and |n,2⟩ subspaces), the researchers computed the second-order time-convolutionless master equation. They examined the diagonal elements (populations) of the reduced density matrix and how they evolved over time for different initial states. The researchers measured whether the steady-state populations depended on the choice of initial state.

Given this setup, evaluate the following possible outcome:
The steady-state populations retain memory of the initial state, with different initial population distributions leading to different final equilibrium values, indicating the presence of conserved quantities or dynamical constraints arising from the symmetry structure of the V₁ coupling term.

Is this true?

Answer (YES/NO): YES